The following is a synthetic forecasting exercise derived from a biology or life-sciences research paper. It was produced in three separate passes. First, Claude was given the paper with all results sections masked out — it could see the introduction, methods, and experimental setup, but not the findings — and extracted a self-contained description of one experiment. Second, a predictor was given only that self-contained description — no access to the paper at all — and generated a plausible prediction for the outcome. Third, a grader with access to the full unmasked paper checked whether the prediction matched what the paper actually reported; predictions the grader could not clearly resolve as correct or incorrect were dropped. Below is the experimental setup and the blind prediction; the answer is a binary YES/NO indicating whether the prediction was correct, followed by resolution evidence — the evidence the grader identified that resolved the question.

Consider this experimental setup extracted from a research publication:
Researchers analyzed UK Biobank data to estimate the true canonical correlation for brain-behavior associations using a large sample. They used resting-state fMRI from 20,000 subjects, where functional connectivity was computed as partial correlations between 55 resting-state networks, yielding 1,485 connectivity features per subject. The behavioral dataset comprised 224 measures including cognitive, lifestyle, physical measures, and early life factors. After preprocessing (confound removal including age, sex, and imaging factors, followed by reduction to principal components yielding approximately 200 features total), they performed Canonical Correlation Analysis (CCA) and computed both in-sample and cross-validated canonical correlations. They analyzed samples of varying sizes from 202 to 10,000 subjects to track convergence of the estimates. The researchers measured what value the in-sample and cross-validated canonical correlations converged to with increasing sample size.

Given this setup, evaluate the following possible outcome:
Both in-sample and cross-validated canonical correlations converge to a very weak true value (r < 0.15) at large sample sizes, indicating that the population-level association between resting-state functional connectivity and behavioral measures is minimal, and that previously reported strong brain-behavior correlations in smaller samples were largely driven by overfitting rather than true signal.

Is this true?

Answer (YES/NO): NO